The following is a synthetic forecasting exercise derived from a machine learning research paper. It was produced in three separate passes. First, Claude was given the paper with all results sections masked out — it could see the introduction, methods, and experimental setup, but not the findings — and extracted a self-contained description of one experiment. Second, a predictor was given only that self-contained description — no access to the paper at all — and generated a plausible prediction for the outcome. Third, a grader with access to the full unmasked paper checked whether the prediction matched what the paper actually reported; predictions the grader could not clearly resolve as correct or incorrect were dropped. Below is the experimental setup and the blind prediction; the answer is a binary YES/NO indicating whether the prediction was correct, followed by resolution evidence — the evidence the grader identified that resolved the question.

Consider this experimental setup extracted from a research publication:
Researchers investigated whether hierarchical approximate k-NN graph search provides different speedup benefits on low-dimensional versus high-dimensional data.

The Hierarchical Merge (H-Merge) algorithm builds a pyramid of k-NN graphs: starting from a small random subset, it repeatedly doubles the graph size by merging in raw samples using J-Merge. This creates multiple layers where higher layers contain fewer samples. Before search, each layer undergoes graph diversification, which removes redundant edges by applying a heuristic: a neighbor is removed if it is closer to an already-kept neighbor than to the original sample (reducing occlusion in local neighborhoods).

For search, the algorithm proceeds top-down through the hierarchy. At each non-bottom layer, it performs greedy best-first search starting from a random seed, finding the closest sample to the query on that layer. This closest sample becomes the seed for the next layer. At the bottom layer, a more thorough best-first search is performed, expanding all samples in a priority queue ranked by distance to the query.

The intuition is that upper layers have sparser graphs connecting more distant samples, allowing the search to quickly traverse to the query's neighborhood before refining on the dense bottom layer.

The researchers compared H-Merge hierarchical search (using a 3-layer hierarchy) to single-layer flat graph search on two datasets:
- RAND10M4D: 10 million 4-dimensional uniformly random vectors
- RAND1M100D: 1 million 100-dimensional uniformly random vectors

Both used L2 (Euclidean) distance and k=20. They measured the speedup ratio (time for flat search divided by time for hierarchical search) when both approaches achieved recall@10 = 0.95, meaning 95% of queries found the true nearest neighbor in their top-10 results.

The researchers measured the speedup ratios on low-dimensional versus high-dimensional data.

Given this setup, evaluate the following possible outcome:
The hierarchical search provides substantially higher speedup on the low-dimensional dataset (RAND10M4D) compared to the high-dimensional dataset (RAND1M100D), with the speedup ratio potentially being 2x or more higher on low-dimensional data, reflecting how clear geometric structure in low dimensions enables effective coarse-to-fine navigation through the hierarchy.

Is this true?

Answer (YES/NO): YES